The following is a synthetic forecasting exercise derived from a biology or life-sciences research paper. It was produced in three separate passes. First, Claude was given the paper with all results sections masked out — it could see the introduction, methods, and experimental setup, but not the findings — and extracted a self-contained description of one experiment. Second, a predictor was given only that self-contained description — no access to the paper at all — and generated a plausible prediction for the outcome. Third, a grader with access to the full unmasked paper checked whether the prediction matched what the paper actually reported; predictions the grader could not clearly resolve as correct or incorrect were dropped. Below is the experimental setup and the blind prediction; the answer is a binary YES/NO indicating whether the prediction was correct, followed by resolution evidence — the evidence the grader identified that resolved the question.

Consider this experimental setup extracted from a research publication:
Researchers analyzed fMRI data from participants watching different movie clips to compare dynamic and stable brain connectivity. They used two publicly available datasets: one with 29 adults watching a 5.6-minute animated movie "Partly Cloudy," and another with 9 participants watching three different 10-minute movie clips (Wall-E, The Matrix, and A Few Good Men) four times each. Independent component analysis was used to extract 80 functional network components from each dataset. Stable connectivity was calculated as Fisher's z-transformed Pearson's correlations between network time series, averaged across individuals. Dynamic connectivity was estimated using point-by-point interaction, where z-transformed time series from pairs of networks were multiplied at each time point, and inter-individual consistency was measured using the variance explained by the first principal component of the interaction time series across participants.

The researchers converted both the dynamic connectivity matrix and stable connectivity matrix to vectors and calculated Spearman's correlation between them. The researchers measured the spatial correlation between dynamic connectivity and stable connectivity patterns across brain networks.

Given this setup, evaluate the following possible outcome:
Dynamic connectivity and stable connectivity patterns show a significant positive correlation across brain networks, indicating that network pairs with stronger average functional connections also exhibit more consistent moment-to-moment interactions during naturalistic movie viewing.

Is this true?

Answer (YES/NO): NO